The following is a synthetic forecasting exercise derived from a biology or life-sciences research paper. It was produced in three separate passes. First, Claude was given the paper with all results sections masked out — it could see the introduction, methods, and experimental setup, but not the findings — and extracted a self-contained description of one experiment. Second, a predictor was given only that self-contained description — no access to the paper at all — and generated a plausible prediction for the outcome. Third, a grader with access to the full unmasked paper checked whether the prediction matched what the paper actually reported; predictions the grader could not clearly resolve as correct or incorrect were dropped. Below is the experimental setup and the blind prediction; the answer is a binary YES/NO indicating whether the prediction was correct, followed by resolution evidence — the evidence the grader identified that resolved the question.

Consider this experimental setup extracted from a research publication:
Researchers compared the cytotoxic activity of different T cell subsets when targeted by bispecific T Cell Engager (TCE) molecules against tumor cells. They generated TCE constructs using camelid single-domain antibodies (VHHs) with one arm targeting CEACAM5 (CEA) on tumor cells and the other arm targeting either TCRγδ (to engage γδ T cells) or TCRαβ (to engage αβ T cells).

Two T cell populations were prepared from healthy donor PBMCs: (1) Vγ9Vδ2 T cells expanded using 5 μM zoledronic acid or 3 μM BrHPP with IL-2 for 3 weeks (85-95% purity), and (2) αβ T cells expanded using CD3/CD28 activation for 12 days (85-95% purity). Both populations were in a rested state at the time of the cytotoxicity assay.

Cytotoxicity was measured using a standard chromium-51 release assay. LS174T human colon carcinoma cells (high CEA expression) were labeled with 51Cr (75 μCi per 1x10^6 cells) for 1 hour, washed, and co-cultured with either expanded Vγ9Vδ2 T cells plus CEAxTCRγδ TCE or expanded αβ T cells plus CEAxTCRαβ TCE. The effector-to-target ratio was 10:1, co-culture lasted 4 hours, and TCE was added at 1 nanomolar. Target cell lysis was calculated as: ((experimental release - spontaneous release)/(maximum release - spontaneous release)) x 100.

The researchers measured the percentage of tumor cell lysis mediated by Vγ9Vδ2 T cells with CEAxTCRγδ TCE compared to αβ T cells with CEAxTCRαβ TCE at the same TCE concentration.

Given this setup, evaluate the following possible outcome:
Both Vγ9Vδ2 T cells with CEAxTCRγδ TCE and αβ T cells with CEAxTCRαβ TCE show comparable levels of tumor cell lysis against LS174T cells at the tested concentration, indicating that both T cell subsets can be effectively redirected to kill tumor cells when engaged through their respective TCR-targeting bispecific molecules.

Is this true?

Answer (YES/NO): NO